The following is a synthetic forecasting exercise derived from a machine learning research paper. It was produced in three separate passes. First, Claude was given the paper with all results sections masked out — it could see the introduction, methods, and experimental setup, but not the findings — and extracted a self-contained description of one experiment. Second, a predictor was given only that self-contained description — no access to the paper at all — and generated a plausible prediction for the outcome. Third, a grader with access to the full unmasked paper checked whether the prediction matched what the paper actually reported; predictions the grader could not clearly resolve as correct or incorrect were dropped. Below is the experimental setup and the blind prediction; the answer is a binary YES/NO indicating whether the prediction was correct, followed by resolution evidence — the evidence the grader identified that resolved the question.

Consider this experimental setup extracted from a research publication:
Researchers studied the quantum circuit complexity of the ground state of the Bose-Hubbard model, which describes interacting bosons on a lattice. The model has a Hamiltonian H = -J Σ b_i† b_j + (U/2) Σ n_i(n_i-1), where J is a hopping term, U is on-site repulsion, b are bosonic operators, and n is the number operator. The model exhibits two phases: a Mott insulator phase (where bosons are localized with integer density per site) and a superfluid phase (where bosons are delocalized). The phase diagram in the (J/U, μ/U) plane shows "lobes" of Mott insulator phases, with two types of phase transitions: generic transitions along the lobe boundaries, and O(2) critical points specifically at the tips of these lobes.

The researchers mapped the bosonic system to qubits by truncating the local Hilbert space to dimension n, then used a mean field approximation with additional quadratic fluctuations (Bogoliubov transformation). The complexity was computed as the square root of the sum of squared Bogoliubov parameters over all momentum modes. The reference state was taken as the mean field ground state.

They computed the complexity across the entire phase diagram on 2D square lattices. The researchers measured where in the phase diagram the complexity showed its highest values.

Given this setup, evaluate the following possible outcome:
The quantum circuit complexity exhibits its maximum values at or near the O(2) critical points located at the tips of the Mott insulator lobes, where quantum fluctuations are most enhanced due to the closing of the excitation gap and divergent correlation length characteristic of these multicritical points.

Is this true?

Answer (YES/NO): YES